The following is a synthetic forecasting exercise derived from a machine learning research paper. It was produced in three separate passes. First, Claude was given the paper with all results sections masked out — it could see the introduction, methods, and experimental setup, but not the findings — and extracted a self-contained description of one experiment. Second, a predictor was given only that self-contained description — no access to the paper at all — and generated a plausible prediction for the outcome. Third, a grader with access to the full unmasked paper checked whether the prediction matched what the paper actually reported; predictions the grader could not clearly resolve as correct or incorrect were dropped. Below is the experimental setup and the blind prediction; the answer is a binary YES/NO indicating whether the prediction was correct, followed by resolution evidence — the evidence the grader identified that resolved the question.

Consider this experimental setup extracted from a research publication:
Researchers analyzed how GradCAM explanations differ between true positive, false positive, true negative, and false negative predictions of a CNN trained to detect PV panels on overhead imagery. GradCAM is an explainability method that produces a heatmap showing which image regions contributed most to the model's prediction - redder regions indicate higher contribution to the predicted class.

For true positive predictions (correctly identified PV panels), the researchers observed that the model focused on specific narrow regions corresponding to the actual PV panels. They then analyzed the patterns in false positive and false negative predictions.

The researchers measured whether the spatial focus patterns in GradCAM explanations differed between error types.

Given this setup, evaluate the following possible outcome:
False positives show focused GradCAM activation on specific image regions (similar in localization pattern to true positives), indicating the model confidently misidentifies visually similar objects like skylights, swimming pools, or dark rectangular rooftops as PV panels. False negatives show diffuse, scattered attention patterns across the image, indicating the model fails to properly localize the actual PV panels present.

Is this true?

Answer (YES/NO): YES